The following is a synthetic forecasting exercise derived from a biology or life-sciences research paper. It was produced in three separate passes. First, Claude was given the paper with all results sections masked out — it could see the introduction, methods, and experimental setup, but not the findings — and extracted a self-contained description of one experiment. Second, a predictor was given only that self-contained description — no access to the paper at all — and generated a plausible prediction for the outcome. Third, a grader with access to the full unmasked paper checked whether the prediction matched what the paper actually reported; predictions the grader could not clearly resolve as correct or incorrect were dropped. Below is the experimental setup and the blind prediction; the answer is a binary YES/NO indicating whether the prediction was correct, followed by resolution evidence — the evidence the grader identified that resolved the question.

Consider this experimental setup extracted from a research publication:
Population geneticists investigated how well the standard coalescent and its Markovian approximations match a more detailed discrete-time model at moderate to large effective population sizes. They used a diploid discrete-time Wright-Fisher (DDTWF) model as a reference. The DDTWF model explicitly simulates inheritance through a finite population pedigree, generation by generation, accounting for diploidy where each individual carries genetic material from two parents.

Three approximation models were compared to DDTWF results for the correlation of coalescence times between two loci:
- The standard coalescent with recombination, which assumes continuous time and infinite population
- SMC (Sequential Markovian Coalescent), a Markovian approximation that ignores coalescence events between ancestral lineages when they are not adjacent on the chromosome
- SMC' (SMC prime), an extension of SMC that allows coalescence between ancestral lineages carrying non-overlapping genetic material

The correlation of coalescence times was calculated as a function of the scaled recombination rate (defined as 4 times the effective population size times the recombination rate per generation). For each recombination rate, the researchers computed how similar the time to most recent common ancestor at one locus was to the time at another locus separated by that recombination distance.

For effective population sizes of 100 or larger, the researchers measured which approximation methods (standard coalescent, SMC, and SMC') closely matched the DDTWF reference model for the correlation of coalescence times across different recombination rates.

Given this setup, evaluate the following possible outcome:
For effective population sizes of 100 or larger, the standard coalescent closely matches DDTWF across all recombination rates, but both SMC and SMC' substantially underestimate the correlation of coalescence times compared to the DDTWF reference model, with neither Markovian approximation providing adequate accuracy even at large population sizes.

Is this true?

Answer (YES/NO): NO